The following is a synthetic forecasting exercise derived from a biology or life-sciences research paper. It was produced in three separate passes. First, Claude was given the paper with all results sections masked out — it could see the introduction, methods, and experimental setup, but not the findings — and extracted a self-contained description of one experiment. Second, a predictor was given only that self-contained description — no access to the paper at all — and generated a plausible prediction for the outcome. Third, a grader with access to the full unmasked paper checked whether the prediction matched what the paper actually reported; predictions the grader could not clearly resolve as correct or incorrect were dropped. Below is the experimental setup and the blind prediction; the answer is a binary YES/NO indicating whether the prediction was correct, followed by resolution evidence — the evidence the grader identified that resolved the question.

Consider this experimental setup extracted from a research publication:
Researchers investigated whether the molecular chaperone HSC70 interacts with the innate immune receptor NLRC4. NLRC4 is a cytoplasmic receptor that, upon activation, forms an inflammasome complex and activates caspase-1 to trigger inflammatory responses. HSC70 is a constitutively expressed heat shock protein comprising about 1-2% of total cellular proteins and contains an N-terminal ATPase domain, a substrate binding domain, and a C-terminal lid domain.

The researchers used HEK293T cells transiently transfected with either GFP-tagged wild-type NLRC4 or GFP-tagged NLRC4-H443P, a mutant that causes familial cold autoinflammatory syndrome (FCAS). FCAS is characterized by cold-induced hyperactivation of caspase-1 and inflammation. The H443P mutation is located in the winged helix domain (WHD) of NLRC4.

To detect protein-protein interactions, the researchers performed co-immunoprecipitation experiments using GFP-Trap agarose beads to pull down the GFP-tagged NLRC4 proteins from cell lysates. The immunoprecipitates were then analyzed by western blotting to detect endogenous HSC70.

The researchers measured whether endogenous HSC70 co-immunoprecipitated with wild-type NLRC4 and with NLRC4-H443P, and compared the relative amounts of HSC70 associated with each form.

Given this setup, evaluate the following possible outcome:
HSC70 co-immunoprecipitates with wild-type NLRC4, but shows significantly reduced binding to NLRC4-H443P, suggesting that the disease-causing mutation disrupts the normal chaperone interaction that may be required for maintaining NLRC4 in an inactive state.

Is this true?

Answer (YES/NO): NO